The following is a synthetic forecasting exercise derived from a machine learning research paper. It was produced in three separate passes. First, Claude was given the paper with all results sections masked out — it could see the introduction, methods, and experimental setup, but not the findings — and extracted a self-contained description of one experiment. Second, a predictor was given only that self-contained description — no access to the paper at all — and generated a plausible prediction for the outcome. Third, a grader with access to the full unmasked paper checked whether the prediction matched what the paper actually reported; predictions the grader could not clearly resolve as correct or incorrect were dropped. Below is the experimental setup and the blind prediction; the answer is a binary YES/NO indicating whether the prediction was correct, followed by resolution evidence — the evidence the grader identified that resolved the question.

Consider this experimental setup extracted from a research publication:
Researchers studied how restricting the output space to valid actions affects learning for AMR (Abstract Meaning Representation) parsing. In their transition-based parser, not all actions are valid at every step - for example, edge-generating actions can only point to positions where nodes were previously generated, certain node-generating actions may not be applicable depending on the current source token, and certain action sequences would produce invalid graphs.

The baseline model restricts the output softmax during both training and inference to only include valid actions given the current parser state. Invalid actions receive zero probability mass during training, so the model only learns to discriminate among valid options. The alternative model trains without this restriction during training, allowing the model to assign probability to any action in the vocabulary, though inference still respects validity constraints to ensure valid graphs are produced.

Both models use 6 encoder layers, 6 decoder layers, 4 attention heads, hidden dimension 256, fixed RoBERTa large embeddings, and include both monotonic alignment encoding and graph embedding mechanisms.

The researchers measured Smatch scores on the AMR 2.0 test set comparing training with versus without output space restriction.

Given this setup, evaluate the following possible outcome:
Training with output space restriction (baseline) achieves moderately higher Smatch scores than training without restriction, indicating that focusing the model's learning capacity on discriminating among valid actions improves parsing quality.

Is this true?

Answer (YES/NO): YES